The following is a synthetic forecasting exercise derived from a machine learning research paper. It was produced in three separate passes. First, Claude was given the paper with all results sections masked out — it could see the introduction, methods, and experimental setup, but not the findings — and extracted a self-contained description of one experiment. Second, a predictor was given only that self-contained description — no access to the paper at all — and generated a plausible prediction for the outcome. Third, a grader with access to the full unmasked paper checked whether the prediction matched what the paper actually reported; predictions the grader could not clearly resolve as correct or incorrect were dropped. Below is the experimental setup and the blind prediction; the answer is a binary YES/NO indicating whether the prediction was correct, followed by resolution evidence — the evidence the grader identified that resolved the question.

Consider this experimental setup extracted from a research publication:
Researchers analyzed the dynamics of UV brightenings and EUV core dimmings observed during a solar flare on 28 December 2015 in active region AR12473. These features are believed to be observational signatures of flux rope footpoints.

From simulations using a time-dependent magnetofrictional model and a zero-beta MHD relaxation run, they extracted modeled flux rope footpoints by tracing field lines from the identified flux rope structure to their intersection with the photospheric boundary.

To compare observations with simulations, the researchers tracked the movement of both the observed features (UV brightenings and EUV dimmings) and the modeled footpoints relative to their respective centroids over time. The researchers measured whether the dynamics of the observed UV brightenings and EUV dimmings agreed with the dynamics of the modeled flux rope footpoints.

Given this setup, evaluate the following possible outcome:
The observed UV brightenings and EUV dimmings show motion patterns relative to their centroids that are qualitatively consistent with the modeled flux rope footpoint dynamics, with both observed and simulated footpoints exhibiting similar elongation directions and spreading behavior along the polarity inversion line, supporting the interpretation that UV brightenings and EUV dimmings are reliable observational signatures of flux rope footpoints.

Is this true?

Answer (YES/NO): NO